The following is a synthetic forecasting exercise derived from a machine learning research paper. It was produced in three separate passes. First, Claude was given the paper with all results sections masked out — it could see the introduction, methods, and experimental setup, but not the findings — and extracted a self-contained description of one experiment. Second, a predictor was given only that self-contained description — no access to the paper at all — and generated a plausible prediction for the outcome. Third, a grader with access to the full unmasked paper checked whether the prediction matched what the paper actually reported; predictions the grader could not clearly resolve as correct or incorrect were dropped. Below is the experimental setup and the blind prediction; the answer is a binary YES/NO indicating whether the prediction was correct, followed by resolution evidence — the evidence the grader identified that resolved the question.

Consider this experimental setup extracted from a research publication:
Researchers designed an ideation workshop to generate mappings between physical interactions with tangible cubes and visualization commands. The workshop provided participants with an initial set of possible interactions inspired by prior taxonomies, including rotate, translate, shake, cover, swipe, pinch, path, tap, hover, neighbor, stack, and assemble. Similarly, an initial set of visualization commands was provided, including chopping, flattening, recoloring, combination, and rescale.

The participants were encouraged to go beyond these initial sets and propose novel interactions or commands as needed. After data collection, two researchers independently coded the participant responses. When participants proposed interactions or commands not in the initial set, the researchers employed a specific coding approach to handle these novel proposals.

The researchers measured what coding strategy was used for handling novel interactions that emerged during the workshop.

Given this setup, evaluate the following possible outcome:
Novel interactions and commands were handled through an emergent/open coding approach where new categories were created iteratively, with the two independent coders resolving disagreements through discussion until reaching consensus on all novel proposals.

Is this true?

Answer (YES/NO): YES